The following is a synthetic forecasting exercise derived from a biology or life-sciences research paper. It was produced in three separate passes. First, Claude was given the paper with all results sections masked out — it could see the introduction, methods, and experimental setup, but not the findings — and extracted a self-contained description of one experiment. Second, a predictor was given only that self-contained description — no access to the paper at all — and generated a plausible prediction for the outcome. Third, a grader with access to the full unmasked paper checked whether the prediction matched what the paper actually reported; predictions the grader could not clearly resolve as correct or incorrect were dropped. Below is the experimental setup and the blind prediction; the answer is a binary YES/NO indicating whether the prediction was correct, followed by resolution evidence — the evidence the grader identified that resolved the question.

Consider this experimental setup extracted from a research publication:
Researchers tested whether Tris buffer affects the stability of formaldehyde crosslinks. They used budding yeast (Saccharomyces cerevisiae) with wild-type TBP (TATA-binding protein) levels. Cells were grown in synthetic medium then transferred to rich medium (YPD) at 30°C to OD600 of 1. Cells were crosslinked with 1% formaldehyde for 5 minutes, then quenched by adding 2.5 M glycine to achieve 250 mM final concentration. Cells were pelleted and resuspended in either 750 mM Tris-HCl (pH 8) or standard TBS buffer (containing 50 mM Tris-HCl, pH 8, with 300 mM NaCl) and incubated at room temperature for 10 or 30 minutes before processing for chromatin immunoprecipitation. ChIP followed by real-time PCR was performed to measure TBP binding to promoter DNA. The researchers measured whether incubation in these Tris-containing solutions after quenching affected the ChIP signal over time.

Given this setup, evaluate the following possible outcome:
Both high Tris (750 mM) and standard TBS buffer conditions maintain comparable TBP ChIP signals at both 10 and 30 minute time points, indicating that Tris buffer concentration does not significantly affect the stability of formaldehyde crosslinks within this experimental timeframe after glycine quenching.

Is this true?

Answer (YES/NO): NO